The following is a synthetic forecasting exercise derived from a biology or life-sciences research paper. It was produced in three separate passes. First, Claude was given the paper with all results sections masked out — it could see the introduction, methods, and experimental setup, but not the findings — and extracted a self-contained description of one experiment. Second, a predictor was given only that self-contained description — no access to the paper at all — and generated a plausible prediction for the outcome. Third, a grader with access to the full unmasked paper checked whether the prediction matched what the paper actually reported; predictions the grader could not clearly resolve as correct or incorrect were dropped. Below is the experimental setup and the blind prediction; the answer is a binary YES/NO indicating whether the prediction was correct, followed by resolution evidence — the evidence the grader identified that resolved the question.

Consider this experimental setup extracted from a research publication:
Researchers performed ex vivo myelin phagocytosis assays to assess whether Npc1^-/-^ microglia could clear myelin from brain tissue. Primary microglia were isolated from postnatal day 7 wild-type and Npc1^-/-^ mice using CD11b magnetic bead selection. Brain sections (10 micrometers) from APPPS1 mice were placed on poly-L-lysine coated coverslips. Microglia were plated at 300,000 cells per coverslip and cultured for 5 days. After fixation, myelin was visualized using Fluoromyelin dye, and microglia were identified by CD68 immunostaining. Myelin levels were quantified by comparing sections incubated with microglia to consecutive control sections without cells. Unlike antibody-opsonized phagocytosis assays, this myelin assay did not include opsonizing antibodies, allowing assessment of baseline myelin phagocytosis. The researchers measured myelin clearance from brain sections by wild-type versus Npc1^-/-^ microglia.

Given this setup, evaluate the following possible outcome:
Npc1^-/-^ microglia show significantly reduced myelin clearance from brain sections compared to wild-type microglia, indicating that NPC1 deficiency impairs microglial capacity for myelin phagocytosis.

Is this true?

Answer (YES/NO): NO